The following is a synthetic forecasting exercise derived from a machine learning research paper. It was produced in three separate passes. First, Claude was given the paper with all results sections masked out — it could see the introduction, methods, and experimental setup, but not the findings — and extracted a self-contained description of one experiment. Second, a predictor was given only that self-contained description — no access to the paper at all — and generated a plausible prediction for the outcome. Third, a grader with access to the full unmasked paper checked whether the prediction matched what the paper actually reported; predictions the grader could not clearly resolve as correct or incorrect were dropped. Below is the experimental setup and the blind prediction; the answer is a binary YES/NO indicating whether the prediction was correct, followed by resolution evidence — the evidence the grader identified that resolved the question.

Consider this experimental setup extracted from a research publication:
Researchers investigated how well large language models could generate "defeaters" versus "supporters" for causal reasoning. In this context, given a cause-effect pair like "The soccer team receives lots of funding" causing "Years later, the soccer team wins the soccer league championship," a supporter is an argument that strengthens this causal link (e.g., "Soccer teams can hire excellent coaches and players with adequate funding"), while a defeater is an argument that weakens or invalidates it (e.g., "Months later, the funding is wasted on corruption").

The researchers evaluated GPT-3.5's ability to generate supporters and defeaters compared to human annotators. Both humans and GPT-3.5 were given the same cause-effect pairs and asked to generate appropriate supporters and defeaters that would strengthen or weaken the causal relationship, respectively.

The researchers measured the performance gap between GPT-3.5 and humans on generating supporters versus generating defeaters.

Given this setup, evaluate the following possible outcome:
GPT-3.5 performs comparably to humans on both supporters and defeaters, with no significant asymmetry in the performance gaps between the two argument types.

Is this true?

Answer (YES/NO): NO